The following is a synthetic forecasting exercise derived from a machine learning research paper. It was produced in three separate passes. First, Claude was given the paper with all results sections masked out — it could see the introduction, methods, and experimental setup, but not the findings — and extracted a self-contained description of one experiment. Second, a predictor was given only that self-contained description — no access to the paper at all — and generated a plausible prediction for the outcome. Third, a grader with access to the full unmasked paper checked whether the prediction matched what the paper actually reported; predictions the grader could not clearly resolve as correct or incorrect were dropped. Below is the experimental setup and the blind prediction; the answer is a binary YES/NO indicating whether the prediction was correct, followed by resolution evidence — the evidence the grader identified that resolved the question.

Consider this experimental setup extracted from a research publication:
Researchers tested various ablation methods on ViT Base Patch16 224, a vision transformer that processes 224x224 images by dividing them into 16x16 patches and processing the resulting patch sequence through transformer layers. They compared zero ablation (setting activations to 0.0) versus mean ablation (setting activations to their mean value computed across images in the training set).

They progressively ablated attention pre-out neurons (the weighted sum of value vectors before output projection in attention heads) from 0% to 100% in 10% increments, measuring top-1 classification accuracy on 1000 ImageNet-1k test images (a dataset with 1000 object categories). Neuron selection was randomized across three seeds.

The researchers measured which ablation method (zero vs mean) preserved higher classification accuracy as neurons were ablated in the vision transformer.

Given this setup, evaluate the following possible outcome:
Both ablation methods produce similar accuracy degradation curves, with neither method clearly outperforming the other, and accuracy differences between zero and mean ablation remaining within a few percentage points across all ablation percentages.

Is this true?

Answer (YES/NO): YES